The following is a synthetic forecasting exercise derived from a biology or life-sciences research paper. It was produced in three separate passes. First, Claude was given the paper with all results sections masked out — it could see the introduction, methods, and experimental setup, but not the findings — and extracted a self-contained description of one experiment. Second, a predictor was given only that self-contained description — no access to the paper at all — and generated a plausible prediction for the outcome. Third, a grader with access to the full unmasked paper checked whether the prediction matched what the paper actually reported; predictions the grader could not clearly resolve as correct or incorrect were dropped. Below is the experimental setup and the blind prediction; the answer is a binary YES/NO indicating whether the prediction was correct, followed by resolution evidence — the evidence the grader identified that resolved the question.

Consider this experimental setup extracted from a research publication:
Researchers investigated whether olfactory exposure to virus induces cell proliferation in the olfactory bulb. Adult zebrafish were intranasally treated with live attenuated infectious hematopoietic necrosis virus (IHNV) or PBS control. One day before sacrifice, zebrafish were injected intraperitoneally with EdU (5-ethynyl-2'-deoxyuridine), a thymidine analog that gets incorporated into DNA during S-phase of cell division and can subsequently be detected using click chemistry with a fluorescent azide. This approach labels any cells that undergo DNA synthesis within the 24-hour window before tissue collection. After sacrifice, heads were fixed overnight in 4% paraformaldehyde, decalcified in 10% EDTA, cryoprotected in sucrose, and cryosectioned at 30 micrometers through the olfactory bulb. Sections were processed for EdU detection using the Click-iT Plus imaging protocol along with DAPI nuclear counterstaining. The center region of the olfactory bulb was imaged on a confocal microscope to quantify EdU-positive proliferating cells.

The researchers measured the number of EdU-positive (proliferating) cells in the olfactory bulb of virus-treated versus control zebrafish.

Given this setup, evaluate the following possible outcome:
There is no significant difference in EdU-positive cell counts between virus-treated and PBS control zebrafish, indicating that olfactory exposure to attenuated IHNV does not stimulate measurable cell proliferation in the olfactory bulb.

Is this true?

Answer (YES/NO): YES